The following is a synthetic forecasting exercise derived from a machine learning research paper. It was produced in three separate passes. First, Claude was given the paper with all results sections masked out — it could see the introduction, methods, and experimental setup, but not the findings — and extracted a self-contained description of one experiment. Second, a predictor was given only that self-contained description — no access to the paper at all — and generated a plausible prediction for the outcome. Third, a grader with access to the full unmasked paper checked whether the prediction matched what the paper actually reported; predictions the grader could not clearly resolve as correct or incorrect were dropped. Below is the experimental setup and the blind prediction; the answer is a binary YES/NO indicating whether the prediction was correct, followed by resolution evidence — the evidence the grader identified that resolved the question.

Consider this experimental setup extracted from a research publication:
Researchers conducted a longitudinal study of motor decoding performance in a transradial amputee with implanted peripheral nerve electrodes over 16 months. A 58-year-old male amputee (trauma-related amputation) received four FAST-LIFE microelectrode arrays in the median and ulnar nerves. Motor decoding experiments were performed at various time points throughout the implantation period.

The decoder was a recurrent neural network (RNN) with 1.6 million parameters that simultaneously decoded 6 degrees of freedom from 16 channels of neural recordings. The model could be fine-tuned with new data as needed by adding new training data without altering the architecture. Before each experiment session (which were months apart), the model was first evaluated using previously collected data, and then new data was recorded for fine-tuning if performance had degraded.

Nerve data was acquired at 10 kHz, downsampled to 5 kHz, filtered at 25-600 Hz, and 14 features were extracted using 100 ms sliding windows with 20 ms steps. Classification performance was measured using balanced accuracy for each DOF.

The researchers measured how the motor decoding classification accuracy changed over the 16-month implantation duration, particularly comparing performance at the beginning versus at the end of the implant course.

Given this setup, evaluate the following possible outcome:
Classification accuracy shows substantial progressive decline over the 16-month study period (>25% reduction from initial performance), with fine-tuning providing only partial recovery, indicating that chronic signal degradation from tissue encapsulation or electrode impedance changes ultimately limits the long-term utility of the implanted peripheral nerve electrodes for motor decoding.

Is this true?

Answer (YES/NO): NO